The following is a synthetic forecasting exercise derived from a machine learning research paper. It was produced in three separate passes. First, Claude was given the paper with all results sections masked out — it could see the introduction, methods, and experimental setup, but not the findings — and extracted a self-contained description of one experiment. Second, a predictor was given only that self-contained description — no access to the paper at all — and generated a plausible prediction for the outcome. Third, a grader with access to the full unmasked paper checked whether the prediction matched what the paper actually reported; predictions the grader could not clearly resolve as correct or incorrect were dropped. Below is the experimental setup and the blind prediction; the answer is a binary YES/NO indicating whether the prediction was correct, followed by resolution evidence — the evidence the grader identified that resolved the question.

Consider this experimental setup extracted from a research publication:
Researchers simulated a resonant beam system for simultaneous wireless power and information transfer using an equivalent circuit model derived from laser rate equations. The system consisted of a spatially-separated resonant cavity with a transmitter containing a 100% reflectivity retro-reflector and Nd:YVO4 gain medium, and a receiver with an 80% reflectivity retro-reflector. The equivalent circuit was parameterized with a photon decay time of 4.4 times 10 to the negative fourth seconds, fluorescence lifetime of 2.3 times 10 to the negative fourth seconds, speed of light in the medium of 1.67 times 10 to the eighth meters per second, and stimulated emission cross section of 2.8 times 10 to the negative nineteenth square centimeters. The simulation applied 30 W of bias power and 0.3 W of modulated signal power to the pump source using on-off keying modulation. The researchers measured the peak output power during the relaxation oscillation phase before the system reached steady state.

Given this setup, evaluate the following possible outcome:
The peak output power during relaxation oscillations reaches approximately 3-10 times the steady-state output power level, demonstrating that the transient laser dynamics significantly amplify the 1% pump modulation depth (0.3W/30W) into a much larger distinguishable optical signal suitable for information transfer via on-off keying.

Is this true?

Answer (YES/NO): NO